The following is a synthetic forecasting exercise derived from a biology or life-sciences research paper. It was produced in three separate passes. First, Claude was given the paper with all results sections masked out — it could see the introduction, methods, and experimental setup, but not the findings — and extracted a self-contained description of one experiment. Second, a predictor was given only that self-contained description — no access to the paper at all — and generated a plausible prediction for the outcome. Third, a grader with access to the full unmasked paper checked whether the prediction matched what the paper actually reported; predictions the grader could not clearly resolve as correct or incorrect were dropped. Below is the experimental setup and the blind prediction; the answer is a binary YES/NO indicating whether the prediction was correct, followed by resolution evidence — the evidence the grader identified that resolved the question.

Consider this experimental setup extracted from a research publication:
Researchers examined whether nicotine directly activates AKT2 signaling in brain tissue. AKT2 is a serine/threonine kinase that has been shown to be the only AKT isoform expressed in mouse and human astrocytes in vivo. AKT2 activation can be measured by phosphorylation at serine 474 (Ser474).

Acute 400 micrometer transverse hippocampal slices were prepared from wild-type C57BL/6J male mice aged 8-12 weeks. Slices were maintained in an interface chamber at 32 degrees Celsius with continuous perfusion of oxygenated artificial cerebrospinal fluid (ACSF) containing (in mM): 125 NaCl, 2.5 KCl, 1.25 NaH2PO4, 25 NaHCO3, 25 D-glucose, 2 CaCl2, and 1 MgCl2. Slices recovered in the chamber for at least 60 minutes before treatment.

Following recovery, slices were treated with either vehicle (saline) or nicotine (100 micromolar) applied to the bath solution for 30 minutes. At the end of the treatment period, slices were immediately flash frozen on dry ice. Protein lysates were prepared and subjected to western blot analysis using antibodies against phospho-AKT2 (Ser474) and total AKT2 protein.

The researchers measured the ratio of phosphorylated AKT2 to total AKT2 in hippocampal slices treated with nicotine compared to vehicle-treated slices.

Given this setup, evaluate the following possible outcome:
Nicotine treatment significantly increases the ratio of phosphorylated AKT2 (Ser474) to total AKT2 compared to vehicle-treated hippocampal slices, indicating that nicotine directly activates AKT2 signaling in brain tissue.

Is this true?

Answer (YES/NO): YES